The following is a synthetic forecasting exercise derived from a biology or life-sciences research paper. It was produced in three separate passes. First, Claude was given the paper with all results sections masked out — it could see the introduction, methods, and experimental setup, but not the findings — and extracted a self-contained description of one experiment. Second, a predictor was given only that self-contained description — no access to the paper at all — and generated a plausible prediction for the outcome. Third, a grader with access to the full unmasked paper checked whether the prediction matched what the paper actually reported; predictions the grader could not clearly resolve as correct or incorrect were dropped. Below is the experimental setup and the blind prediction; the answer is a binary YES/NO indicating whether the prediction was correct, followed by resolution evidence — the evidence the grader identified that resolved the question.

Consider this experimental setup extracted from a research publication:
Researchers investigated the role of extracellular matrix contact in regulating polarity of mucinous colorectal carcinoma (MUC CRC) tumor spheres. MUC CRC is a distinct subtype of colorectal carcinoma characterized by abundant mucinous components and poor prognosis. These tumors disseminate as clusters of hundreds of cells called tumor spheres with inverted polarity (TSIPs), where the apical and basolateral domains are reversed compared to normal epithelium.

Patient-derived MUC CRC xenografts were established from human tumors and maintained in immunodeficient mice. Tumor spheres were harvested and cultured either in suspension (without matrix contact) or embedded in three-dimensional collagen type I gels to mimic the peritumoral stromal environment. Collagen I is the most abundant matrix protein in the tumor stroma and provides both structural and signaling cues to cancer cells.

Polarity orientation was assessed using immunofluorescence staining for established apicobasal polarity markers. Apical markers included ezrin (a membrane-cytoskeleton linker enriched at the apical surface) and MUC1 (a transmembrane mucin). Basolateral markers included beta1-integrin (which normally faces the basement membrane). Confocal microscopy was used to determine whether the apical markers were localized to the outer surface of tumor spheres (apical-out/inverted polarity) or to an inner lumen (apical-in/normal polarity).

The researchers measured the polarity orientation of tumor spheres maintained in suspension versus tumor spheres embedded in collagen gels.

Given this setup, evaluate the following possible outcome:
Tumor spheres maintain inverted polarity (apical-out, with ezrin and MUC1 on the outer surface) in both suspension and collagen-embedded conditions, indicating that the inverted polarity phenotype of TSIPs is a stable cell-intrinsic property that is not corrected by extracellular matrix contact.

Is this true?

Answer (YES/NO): NO